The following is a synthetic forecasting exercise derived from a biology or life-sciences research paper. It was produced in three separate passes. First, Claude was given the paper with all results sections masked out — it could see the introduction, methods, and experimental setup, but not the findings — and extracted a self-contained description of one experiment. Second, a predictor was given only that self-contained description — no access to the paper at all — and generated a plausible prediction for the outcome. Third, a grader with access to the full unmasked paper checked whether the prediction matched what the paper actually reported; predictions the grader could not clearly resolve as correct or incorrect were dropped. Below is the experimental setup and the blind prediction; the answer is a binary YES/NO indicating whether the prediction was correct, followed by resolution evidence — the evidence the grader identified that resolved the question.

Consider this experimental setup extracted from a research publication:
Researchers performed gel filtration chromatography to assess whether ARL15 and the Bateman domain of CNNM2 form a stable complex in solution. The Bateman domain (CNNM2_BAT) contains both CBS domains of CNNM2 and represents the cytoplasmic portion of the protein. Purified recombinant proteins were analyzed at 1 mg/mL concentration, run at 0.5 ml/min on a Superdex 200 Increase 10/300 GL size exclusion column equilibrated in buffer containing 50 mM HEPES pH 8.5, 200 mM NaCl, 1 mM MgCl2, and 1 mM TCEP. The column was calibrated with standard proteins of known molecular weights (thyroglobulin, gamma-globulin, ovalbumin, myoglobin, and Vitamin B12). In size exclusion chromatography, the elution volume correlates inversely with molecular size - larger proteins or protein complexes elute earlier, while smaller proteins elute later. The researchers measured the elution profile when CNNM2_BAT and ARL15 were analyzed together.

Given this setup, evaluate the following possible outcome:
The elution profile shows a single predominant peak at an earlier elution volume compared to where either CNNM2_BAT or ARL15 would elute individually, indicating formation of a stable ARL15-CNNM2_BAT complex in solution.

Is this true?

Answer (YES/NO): YES